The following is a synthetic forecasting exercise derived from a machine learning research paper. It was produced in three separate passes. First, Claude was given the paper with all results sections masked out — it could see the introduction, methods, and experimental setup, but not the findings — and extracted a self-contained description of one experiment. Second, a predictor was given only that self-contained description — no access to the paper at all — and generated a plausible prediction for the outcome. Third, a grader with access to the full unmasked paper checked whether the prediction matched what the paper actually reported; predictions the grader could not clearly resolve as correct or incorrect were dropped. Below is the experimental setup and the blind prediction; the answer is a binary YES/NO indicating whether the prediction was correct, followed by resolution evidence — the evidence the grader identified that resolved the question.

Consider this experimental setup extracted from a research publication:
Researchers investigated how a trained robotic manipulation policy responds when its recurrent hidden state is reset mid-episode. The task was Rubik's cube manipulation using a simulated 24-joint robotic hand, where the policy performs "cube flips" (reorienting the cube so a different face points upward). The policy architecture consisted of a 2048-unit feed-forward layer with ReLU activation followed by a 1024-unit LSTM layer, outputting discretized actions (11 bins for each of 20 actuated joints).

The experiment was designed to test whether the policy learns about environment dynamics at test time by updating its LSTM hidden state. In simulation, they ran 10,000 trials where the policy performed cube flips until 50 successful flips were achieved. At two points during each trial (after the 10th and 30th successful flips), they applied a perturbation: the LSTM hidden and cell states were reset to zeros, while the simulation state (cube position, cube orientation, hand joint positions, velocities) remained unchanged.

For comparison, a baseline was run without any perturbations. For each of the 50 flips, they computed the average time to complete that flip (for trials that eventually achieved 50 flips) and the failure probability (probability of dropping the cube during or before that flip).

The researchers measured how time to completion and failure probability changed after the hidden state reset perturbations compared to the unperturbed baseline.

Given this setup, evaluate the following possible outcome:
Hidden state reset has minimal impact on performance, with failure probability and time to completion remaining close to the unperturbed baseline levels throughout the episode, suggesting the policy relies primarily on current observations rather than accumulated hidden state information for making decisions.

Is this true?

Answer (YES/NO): NO